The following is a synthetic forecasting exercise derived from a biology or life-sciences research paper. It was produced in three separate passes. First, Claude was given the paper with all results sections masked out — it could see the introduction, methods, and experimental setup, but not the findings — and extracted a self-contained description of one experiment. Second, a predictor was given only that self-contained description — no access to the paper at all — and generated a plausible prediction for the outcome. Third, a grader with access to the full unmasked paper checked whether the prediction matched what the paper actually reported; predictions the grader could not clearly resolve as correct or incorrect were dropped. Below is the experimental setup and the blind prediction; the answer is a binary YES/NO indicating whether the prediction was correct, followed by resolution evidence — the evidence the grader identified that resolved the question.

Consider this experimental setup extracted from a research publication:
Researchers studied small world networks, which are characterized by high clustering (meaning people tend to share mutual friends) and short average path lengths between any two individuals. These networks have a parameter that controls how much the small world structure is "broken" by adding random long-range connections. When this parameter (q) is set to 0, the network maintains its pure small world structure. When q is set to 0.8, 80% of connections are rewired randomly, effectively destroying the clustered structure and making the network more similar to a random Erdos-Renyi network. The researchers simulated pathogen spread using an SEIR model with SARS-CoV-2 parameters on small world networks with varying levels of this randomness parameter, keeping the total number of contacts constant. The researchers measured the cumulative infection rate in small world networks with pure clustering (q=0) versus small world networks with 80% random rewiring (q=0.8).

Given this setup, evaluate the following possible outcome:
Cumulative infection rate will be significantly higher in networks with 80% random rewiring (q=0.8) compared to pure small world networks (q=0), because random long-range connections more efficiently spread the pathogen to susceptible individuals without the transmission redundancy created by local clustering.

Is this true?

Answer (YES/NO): YES